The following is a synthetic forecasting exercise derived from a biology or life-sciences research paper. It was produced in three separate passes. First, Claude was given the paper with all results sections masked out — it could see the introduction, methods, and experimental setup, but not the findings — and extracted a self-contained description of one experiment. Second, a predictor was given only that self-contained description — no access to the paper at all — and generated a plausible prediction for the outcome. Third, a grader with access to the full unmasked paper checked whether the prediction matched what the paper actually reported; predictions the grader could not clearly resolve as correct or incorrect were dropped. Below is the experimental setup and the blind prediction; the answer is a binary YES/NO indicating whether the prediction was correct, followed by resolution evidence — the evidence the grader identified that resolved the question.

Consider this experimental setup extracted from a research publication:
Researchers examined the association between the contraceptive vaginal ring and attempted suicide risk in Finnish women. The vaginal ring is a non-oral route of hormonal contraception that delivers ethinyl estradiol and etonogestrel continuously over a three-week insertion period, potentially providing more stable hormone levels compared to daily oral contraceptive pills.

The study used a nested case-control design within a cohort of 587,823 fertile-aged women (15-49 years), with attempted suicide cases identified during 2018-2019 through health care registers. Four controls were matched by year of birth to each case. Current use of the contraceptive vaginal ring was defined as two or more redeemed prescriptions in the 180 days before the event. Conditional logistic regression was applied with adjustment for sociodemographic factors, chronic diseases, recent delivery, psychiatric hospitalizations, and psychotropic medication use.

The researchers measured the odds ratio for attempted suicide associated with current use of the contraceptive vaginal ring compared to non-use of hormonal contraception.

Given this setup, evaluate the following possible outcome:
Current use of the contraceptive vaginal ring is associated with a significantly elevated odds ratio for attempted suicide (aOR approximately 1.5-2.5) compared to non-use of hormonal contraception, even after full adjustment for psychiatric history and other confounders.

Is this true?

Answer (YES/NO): NO